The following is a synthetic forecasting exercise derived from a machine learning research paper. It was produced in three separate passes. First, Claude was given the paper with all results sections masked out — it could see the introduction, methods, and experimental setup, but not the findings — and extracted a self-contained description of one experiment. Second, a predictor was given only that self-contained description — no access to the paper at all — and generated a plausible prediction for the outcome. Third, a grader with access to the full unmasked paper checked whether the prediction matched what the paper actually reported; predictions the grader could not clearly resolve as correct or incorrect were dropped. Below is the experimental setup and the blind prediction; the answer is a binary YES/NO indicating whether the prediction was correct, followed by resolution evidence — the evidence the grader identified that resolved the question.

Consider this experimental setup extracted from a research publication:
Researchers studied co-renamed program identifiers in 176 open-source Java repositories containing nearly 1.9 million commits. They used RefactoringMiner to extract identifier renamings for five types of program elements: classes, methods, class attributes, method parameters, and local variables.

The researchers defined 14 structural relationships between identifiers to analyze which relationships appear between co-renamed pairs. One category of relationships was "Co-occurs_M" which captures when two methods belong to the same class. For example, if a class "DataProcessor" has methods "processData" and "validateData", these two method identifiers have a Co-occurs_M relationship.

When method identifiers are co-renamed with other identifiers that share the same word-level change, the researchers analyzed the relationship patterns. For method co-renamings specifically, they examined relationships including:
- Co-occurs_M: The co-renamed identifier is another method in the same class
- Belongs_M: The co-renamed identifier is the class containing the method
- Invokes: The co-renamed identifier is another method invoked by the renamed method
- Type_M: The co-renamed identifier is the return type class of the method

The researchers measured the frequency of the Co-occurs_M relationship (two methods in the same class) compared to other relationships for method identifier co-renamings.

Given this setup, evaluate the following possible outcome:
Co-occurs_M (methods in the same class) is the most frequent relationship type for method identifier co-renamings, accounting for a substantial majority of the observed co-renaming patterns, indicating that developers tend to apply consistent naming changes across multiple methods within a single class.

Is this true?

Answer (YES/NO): NO